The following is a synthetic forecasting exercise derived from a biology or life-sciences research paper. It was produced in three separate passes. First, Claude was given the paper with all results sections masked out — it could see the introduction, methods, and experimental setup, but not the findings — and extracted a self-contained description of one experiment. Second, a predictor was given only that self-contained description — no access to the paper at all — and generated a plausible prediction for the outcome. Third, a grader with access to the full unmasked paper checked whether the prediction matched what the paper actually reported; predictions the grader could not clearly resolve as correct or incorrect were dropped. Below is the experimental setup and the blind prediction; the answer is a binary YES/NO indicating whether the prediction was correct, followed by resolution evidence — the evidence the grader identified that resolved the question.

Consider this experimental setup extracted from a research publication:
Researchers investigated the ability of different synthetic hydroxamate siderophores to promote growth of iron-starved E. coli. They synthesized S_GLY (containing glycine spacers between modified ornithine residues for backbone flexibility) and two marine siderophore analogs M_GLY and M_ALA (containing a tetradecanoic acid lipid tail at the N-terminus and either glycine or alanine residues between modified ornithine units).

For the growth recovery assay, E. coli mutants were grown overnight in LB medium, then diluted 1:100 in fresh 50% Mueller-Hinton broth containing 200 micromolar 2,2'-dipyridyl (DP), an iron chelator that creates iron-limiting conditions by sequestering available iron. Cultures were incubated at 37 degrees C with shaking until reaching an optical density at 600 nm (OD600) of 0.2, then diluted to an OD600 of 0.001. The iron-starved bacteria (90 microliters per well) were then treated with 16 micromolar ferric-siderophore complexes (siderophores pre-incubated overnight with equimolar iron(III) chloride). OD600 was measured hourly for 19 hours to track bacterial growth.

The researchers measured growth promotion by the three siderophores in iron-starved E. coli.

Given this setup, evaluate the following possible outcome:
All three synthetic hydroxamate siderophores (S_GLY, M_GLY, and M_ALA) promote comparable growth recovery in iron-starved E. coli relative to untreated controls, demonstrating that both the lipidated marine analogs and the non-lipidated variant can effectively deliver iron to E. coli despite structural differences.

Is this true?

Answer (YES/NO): NO